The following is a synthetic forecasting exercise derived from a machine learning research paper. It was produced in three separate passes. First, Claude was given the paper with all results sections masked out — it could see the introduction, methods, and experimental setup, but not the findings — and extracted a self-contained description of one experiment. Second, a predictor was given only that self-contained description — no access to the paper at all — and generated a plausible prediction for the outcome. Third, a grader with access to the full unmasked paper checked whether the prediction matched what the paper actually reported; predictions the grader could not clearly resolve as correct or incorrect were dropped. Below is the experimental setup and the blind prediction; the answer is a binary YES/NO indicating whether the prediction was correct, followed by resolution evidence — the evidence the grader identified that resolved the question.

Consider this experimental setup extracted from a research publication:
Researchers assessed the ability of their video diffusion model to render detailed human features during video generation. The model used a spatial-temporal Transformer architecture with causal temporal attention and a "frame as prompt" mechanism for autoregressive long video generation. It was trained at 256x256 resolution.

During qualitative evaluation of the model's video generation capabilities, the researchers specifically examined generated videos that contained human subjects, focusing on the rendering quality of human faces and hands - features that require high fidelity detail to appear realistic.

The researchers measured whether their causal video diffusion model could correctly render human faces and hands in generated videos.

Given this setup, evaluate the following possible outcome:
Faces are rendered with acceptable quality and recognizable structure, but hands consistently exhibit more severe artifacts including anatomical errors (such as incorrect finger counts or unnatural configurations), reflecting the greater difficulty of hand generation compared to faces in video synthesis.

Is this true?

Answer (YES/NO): NO